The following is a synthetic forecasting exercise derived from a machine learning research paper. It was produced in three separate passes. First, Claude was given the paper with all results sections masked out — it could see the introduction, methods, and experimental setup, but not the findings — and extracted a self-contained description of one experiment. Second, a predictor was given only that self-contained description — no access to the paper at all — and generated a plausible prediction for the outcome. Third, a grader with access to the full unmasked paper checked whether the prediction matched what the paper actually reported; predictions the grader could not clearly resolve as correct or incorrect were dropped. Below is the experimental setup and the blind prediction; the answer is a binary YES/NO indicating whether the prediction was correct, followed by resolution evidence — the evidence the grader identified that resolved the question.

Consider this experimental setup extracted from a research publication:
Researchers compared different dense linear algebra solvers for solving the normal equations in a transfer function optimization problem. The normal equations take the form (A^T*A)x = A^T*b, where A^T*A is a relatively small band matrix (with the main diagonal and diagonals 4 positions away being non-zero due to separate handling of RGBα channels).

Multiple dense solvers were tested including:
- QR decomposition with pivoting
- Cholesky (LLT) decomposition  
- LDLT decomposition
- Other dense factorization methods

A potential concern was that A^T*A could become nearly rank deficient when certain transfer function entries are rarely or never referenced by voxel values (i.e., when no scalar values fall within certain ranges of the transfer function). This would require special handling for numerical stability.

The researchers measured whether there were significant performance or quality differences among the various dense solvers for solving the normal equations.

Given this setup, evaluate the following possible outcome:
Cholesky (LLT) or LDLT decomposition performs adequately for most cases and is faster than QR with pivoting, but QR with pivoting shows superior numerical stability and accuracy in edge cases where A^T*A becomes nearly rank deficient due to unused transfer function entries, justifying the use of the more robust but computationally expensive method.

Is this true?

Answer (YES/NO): NO